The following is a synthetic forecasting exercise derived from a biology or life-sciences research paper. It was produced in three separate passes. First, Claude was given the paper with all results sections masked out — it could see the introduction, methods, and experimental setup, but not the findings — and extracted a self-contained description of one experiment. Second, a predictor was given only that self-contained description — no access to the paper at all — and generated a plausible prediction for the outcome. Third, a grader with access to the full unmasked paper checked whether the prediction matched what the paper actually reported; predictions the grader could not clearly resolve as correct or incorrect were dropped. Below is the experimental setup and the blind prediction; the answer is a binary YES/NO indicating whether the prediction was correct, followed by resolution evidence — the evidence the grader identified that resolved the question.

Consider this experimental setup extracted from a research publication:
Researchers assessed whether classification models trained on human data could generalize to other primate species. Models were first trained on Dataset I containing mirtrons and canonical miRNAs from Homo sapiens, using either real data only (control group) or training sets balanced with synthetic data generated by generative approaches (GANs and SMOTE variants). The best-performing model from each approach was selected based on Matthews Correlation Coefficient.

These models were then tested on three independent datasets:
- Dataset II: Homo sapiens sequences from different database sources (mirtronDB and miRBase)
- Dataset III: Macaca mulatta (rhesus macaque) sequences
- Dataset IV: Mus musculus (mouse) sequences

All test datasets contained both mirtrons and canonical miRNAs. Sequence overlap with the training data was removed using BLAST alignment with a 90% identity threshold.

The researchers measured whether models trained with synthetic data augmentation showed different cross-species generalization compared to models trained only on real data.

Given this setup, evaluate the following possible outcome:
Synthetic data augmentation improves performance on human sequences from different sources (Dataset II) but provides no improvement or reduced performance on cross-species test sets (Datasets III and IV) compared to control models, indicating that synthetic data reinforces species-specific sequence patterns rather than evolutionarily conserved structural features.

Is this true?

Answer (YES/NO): NO